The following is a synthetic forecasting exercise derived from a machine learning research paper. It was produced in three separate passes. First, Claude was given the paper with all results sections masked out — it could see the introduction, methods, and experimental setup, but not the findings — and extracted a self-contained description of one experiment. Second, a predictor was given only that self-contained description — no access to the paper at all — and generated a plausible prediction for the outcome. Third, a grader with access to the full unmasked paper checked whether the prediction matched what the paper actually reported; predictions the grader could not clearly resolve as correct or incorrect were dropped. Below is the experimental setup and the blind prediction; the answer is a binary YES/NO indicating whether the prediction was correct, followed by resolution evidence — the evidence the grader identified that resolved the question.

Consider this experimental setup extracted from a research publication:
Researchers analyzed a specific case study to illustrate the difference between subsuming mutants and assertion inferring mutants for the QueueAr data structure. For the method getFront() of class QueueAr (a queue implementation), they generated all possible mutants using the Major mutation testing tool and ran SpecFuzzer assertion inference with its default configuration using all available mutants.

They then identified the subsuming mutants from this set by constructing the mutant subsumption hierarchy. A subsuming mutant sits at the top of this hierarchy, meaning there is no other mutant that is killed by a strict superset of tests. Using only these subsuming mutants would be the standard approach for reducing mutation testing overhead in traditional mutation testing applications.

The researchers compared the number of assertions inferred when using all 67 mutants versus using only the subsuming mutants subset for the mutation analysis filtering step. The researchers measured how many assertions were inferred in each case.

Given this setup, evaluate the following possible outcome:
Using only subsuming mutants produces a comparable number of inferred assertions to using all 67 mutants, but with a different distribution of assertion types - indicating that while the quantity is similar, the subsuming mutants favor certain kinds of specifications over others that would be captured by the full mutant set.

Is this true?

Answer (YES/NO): NO